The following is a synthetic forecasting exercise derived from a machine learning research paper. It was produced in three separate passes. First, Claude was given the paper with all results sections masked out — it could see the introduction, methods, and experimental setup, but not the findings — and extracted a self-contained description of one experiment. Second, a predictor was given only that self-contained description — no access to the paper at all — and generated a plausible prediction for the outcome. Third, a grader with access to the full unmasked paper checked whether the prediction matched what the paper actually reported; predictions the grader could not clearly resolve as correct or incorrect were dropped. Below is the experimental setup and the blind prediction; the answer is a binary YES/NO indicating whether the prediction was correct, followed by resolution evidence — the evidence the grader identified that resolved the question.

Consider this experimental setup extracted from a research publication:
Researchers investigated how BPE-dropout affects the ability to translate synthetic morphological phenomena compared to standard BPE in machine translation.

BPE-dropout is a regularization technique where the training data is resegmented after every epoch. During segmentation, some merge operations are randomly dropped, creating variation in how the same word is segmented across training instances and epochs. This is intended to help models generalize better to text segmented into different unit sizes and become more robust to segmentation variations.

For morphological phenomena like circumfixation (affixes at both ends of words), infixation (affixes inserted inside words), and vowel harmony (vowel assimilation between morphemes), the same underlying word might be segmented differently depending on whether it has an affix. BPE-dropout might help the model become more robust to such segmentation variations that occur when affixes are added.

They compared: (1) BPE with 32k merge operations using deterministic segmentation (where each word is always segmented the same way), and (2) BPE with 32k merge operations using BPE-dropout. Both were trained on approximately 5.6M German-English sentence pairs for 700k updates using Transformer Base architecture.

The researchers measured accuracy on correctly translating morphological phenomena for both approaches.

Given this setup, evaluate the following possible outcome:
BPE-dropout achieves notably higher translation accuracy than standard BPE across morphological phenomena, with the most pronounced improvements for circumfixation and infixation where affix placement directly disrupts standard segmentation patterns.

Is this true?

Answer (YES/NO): NO